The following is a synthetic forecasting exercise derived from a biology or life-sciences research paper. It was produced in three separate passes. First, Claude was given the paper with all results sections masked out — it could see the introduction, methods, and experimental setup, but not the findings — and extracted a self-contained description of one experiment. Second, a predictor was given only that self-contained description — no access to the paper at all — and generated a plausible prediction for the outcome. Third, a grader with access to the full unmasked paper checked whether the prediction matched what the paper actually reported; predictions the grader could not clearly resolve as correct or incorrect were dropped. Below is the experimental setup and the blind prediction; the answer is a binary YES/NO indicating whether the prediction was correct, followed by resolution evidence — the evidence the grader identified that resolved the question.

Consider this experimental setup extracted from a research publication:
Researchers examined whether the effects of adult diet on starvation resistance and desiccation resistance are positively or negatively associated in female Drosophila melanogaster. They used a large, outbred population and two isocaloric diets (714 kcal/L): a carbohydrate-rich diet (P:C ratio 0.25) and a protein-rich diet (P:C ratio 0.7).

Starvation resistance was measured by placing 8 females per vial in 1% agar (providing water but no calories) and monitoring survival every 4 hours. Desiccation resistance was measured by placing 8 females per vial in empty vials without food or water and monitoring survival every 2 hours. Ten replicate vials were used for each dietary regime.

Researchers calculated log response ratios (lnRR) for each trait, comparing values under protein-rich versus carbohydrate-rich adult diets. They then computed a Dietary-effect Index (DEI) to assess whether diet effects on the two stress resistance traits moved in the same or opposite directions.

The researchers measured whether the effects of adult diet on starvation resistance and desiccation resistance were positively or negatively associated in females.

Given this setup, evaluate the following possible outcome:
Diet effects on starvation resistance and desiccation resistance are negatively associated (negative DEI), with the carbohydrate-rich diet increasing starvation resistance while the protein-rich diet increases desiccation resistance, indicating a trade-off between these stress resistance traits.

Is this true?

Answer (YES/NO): NO